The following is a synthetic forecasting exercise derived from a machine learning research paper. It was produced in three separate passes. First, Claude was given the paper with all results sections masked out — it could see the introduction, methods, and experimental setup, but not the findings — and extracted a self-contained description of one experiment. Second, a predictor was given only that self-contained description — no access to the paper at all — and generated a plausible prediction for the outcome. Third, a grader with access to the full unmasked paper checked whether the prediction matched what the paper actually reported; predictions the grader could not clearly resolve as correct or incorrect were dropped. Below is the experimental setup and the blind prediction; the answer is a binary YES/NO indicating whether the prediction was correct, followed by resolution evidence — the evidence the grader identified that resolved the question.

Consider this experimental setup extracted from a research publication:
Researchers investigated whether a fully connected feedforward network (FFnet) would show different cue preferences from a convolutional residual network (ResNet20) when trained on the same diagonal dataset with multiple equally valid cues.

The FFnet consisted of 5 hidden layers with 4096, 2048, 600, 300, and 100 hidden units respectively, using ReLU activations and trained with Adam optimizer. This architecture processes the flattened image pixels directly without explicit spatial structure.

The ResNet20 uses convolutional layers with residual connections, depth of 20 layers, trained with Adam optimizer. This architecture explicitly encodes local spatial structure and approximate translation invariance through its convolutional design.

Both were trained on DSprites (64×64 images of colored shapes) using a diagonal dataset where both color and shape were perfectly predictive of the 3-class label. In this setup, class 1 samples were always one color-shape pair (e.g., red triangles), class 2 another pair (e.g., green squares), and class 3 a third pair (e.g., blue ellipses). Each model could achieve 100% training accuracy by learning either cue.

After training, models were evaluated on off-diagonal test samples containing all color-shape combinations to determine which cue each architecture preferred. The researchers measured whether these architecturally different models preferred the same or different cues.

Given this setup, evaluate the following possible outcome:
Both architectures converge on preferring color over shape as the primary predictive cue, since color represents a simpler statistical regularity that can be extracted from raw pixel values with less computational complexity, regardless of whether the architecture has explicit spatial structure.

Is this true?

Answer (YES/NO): YES